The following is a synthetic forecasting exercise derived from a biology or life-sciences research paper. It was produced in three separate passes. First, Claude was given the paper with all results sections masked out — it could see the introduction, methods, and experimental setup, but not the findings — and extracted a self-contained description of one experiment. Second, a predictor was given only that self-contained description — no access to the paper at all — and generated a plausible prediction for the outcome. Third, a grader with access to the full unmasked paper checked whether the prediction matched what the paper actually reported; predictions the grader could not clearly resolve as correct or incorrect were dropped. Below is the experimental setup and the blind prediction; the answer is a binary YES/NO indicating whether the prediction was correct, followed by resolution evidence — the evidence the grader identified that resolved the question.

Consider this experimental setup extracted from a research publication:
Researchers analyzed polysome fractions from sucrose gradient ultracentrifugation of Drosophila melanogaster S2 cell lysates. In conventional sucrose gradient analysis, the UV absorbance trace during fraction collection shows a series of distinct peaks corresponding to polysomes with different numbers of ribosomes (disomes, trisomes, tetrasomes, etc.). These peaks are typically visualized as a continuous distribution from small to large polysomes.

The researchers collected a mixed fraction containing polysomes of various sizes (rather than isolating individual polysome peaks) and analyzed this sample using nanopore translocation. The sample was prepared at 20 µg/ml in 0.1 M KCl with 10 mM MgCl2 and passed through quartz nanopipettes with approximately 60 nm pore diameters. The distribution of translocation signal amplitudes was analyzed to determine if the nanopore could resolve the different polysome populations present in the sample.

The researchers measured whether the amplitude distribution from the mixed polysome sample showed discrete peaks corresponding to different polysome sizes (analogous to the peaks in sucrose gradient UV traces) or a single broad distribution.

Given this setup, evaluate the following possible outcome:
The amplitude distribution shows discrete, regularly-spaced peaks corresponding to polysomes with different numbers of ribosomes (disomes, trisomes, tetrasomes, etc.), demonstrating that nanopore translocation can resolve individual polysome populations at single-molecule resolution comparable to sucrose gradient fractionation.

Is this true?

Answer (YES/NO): NO